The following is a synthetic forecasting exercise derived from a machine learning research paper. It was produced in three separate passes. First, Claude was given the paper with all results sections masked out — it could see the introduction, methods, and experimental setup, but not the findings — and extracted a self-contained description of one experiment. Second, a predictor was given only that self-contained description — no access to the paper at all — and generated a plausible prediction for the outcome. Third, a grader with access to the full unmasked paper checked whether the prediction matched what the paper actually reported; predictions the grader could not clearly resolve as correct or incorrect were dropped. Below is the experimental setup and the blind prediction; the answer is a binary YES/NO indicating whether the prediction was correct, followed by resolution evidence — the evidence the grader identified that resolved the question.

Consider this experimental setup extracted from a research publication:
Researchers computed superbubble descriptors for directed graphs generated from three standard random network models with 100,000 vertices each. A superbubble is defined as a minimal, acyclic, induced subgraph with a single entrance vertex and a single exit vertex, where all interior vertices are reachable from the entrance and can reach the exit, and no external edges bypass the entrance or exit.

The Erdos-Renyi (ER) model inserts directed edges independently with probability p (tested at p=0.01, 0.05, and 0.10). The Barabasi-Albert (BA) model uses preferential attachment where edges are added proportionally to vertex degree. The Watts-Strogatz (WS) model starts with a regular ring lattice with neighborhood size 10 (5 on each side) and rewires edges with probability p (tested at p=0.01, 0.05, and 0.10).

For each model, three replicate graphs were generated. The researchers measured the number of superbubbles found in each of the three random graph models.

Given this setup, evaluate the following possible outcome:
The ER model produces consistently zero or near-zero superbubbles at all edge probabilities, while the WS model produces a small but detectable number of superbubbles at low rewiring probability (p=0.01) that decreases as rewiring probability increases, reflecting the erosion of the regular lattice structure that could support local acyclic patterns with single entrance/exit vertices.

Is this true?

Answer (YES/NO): NO